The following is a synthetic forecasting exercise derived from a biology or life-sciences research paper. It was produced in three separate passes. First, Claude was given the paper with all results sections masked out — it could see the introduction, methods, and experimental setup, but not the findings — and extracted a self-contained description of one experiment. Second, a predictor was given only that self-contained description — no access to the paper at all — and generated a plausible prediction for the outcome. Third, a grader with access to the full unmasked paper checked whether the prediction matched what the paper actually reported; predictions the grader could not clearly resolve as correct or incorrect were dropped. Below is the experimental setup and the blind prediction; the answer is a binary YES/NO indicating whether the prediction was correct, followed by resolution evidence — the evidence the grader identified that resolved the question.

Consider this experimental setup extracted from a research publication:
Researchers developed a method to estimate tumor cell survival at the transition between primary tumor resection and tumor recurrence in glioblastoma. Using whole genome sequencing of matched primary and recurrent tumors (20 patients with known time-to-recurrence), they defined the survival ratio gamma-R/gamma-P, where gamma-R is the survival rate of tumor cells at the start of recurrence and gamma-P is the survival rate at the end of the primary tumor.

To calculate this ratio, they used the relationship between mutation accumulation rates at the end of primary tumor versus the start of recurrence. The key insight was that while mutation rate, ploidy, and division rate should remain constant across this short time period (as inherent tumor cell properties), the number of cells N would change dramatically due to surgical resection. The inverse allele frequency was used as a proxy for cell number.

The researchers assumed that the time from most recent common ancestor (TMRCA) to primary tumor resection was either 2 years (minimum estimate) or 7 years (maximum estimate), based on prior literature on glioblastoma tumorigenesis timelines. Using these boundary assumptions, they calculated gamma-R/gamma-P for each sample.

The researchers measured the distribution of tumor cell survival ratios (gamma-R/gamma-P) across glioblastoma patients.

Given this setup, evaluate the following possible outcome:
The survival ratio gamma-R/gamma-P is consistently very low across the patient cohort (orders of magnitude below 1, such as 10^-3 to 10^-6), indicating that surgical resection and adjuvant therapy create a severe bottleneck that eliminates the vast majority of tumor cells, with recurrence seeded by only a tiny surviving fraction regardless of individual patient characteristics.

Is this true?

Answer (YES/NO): NO